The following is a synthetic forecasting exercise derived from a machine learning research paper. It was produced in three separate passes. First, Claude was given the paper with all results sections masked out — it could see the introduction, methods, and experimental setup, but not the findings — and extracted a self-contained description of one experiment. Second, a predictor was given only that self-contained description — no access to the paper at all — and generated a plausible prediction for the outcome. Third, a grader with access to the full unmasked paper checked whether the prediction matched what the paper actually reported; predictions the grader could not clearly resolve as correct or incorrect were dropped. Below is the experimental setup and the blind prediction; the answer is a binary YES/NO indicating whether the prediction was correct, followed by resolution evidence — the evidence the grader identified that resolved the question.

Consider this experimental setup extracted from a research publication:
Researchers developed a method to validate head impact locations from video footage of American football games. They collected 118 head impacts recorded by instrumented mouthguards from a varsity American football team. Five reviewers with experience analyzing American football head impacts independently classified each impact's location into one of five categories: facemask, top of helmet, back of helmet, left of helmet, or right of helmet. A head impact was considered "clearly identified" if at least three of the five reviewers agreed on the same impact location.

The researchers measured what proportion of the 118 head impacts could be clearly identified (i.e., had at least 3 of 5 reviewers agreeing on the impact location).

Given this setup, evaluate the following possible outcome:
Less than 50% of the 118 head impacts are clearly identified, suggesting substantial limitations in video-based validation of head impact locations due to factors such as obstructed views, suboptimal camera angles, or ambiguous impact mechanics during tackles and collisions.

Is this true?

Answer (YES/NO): NO